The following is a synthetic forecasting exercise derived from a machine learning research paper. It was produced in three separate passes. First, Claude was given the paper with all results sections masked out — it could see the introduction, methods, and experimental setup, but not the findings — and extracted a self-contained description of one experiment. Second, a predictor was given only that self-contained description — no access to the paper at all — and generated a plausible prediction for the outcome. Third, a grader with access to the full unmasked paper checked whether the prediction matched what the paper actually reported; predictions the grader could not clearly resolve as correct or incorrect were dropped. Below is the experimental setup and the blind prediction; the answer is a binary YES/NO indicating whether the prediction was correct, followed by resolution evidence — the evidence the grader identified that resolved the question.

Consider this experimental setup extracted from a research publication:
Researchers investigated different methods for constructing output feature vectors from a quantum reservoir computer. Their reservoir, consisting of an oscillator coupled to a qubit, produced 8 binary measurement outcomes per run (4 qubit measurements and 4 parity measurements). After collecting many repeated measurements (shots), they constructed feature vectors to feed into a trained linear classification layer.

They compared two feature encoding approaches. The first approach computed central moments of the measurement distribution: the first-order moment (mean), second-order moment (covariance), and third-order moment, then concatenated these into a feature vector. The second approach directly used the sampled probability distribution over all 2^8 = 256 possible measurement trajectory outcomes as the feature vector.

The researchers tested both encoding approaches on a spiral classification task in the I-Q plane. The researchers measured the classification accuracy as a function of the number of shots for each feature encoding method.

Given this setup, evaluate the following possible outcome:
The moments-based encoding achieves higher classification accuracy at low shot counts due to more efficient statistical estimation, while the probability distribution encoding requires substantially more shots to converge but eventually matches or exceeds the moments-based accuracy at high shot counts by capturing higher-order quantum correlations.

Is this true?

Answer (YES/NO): NO